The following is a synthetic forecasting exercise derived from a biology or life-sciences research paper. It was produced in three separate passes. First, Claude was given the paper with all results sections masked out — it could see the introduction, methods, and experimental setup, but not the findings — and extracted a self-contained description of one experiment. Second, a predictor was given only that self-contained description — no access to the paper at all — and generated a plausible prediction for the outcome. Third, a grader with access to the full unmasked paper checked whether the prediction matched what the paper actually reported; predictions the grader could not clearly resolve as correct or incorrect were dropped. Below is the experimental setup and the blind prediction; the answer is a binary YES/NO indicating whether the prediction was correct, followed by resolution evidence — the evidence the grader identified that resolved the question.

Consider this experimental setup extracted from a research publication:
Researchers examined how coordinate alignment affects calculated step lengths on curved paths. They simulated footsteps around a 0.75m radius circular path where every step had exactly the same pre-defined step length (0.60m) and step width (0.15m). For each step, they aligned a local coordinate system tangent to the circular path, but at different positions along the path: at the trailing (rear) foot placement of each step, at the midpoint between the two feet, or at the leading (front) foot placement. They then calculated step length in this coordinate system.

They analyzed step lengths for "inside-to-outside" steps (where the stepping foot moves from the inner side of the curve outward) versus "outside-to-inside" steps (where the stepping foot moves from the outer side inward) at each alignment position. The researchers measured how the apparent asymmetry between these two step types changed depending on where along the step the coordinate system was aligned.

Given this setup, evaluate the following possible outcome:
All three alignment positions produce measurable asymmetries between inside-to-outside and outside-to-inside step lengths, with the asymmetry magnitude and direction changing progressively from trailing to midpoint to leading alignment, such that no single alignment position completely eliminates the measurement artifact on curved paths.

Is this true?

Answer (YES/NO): NO